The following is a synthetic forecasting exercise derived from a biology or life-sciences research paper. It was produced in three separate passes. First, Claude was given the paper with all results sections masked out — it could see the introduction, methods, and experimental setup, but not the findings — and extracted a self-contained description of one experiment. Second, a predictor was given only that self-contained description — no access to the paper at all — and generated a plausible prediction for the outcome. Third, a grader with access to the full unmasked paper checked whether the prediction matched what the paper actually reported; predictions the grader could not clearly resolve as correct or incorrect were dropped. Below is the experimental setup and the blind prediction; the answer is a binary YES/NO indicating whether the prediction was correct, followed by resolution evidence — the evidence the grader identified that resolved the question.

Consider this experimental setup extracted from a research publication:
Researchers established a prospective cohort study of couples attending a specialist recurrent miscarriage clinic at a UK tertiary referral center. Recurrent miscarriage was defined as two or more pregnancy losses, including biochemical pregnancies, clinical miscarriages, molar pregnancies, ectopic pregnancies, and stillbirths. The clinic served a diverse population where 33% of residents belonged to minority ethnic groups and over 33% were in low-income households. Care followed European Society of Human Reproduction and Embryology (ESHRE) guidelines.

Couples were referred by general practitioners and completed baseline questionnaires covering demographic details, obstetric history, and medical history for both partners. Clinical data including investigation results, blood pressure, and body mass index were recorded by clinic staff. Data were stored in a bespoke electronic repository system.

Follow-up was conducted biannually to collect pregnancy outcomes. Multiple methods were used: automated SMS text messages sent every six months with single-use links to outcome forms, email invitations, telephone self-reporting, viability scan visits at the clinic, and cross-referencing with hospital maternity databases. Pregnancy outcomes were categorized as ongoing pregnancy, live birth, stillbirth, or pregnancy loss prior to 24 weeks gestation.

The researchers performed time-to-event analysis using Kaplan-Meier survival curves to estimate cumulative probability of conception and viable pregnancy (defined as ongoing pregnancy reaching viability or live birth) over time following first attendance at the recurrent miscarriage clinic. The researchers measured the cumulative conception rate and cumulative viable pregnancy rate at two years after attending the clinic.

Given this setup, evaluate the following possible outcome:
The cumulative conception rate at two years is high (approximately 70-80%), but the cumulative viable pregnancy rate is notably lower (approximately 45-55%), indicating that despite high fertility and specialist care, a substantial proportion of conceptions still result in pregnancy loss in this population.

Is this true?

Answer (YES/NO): NO